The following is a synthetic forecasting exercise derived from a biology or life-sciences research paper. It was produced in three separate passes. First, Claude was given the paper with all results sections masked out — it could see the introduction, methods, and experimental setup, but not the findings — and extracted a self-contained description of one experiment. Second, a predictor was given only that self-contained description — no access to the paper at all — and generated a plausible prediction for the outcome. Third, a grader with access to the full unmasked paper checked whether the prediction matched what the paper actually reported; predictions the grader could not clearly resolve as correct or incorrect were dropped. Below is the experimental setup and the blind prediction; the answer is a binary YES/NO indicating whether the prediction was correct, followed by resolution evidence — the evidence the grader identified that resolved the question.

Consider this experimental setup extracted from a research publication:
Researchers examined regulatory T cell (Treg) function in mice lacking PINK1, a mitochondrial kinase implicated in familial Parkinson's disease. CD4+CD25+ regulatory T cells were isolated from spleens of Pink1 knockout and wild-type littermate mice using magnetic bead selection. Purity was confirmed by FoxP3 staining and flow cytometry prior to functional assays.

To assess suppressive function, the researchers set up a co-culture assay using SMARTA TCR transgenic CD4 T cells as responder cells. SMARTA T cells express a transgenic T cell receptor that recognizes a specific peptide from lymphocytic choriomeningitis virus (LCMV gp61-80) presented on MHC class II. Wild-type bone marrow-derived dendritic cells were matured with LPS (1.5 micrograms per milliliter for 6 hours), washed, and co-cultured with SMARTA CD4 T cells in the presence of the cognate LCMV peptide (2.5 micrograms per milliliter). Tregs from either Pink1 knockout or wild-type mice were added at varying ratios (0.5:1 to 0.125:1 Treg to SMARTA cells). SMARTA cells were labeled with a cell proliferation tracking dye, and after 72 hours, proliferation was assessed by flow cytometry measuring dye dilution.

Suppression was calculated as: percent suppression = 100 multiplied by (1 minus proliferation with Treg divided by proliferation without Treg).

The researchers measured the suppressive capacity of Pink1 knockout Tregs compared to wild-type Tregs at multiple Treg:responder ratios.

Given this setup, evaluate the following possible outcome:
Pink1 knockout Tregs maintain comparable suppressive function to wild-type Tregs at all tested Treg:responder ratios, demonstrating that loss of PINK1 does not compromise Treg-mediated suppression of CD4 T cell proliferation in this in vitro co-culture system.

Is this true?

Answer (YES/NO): NO